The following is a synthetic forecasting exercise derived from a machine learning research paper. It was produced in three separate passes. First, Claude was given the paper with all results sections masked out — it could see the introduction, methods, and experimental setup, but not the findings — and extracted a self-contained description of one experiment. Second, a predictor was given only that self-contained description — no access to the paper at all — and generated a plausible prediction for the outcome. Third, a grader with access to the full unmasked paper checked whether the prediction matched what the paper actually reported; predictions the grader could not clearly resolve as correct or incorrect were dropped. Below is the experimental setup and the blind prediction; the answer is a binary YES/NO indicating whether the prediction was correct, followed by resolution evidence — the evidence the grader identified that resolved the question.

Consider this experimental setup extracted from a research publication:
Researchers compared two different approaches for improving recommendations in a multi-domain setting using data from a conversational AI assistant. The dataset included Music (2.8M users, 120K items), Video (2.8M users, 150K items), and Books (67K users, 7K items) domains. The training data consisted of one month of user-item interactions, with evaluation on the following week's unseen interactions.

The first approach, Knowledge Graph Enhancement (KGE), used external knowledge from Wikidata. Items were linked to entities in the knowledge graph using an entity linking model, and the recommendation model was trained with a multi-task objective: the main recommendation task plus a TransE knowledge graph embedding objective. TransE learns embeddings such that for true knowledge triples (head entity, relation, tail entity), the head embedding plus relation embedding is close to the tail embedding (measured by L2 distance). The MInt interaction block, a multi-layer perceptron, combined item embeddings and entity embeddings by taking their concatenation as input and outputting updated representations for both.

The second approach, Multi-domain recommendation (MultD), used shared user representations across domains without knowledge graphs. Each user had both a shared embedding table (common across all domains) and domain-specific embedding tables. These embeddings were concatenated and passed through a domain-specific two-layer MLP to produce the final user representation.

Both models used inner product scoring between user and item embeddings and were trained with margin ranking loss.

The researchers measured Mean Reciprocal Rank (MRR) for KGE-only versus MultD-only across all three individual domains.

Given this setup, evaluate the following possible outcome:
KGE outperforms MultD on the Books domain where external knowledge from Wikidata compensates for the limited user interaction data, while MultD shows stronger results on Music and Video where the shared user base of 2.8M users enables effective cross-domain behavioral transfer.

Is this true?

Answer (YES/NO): NO